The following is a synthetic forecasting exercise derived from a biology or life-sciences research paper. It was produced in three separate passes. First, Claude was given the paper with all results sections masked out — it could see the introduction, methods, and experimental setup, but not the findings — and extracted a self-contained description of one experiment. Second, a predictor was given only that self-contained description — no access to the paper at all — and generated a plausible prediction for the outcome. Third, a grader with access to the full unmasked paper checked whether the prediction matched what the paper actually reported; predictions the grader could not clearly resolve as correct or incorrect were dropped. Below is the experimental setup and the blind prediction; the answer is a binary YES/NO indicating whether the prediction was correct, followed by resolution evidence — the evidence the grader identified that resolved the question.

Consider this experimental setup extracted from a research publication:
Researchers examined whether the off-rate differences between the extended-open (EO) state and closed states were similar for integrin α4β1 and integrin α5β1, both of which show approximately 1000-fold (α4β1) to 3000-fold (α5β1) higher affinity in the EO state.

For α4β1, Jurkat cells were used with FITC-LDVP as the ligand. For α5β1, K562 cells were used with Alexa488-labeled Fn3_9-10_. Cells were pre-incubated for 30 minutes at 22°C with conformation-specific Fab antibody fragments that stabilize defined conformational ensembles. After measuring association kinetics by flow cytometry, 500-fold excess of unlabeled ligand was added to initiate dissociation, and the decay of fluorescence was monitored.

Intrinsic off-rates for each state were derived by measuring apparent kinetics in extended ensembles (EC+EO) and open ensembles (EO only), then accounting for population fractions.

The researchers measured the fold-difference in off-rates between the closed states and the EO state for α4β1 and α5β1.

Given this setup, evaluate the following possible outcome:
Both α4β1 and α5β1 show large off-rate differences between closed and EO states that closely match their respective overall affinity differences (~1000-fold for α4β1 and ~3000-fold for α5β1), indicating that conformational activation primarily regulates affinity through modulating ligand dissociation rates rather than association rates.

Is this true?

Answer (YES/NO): NO